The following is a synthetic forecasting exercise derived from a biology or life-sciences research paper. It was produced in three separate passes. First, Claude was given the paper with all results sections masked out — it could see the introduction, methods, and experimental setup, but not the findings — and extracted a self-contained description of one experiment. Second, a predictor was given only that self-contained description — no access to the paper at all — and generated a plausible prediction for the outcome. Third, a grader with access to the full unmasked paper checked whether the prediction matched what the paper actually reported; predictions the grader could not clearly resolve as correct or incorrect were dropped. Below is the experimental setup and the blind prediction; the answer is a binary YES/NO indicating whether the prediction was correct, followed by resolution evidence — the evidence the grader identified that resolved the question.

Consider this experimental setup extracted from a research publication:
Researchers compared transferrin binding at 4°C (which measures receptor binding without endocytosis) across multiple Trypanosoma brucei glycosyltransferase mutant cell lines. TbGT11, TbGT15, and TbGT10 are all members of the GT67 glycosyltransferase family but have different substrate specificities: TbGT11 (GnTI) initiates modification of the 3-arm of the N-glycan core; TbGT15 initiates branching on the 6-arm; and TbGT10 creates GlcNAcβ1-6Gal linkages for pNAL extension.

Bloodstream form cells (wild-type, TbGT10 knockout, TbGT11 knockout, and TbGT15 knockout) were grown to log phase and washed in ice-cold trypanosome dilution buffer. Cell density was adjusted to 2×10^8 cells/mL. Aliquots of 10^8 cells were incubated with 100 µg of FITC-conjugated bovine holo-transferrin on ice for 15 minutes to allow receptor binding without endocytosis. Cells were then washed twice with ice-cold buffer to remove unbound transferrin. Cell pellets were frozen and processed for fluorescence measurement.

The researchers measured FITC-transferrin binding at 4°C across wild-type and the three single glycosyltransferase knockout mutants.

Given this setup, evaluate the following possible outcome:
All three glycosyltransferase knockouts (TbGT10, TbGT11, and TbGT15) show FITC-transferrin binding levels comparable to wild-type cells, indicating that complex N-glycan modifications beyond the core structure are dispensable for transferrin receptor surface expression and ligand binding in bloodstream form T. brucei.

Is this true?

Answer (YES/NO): YES